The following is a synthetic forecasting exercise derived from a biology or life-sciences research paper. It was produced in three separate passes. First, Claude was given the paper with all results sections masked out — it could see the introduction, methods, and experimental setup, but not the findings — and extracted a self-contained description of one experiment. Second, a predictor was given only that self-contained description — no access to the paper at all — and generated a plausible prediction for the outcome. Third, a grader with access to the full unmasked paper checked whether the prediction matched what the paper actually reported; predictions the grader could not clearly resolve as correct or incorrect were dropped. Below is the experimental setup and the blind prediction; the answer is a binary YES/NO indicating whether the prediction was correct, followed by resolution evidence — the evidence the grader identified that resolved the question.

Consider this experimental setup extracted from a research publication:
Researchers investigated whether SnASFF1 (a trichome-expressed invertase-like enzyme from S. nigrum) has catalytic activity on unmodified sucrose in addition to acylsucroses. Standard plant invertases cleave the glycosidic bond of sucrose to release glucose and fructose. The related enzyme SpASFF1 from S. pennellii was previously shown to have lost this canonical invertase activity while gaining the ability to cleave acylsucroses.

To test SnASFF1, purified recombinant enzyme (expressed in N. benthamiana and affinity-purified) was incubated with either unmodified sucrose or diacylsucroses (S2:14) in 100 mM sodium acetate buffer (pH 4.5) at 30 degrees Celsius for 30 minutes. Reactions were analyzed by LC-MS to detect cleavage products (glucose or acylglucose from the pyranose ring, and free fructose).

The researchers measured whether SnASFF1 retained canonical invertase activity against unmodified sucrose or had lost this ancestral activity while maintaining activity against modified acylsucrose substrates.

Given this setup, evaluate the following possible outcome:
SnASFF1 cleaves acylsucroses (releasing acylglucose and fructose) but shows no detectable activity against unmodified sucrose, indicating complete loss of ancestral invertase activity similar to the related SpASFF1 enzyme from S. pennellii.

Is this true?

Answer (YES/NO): YES